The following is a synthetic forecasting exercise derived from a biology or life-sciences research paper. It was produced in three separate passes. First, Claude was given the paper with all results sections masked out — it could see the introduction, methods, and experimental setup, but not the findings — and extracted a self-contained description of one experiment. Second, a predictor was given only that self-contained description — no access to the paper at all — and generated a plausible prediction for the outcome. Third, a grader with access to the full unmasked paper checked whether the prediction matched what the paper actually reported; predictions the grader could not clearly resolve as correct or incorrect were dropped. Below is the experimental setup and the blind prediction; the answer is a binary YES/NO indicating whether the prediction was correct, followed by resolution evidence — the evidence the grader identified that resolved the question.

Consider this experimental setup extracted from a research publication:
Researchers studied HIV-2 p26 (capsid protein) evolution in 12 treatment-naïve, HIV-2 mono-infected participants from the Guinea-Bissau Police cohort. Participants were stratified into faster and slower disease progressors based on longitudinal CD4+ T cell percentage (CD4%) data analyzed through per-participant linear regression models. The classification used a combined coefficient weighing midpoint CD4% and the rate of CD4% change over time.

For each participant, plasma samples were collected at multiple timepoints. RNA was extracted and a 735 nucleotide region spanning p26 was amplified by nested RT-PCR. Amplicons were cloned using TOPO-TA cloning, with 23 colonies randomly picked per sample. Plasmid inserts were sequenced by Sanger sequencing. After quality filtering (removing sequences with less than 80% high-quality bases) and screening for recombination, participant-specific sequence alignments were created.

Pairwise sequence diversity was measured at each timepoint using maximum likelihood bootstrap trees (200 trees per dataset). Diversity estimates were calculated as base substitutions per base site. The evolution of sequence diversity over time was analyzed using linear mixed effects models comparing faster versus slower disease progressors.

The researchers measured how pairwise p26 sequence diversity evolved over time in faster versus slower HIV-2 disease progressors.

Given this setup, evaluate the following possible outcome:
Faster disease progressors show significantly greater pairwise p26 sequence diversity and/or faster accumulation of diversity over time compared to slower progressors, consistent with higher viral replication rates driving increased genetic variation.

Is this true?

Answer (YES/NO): YES